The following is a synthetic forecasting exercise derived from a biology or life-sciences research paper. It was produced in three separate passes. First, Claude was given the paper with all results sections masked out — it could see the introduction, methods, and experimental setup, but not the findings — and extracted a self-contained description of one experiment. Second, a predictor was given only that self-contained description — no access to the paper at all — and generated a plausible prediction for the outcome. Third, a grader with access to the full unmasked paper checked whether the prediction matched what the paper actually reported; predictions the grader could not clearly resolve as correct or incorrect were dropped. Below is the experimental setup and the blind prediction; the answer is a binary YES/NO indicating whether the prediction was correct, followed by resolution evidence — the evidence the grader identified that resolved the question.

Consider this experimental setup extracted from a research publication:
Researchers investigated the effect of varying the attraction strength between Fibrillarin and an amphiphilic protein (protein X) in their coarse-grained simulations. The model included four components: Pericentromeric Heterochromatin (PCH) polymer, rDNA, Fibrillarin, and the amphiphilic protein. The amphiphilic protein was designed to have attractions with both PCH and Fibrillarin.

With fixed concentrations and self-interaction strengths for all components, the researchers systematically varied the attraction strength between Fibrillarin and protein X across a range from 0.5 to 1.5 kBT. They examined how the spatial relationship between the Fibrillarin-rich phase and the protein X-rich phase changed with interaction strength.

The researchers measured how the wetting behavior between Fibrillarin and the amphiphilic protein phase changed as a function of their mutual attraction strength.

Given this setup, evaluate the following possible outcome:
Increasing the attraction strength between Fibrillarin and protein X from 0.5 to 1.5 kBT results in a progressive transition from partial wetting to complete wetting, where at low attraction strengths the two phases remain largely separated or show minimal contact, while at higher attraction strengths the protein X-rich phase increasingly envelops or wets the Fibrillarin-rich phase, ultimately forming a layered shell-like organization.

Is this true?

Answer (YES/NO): YES